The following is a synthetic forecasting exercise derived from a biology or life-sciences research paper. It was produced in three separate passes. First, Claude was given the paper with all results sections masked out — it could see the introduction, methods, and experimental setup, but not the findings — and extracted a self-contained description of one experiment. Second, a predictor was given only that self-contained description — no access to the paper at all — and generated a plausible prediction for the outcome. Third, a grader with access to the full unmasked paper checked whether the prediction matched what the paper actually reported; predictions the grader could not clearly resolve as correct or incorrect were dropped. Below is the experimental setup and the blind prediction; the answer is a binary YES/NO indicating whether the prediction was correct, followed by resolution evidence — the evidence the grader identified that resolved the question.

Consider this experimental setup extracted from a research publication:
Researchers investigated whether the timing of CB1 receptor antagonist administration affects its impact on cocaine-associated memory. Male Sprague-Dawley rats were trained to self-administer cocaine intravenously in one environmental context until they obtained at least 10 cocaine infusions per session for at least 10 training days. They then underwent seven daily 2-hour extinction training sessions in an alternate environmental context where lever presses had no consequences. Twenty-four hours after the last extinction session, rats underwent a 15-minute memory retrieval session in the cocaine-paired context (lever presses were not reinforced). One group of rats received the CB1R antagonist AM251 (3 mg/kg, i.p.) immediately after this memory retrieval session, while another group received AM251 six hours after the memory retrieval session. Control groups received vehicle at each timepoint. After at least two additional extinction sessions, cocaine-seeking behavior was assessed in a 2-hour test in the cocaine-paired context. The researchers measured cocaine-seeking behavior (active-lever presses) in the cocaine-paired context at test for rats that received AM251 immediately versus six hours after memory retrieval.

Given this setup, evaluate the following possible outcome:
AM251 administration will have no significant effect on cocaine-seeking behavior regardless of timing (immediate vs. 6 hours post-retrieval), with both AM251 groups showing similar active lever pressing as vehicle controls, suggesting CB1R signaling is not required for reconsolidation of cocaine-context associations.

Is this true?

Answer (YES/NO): NO